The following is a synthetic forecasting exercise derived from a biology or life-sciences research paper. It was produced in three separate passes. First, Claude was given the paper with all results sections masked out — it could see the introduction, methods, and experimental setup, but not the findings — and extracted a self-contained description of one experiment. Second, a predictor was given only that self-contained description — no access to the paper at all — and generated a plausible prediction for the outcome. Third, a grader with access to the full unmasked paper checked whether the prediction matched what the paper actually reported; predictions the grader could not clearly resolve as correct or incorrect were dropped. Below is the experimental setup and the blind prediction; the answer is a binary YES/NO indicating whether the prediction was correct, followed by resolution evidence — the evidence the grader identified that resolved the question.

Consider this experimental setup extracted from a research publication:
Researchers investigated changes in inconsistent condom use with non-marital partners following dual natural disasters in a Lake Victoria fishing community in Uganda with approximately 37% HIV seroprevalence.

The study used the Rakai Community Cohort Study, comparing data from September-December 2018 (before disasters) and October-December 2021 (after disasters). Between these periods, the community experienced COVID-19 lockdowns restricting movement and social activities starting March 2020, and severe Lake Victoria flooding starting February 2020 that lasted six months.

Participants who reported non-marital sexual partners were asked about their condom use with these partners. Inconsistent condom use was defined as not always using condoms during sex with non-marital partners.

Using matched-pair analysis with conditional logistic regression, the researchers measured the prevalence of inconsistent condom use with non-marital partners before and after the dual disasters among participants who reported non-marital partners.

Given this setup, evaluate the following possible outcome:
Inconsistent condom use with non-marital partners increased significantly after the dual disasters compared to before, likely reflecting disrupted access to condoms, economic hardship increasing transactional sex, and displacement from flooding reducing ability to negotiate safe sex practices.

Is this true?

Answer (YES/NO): NO